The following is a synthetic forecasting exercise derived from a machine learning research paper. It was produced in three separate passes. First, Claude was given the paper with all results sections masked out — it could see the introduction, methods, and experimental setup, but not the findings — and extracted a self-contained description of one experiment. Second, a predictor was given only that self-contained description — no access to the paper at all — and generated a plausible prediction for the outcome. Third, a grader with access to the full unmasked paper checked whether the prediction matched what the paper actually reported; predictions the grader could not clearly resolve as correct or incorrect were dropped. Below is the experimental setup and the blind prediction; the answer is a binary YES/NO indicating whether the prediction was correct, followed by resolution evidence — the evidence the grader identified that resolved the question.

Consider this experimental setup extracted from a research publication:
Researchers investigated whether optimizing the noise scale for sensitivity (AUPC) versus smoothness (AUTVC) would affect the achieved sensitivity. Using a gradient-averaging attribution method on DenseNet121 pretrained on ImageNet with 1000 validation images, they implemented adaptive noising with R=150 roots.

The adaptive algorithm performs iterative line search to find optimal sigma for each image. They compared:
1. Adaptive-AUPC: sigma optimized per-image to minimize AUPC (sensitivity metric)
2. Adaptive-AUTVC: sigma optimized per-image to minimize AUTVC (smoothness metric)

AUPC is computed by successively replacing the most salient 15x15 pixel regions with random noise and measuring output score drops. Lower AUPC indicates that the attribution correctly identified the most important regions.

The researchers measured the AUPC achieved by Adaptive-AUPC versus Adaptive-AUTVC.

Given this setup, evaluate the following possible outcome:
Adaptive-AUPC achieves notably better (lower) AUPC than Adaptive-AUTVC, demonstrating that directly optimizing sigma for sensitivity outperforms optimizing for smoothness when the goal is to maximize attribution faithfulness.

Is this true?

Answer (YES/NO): YES